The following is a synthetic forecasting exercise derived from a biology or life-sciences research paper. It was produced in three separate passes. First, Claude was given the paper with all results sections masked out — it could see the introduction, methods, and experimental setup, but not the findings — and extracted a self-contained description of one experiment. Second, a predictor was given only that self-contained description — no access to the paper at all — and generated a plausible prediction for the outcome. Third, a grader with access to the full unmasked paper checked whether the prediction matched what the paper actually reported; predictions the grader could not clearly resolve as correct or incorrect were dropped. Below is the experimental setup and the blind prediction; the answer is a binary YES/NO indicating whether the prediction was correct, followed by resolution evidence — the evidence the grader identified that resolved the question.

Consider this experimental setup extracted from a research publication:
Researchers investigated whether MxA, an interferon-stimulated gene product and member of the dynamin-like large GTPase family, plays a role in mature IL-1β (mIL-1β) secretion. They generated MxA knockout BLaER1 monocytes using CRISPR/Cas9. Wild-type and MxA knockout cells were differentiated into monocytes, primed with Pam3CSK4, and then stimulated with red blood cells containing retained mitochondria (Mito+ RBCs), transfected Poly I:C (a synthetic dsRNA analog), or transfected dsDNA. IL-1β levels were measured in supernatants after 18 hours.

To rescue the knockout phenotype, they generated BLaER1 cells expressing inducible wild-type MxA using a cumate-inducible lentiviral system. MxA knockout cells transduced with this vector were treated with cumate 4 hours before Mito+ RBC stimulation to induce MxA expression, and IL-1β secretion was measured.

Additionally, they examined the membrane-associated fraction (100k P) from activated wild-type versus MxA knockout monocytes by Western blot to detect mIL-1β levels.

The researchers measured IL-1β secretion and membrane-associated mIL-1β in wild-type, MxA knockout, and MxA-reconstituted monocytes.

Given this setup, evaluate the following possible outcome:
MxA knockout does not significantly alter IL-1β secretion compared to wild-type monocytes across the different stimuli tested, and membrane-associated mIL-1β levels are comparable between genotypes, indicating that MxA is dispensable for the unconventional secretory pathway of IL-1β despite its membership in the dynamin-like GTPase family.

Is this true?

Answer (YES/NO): NO